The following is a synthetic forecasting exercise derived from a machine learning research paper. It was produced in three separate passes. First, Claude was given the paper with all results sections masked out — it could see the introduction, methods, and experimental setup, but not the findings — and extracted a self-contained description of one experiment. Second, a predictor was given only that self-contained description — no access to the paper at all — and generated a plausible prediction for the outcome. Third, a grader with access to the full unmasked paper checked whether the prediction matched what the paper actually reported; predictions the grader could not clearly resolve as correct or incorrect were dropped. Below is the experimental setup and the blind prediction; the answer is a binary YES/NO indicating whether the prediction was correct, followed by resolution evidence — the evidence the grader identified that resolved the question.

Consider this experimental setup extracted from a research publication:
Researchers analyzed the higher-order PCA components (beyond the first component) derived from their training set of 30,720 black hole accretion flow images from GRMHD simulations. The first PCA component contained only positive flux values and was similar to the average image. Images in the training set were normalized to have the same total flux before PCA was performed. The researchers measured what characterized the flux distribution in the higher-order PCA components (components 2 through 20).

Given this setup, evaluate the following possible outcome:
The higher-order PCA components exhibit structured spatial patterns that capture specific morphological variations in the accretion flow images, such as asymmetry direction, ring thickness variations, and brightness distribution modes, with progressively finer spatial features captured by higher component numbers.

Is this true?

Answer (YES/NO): YES